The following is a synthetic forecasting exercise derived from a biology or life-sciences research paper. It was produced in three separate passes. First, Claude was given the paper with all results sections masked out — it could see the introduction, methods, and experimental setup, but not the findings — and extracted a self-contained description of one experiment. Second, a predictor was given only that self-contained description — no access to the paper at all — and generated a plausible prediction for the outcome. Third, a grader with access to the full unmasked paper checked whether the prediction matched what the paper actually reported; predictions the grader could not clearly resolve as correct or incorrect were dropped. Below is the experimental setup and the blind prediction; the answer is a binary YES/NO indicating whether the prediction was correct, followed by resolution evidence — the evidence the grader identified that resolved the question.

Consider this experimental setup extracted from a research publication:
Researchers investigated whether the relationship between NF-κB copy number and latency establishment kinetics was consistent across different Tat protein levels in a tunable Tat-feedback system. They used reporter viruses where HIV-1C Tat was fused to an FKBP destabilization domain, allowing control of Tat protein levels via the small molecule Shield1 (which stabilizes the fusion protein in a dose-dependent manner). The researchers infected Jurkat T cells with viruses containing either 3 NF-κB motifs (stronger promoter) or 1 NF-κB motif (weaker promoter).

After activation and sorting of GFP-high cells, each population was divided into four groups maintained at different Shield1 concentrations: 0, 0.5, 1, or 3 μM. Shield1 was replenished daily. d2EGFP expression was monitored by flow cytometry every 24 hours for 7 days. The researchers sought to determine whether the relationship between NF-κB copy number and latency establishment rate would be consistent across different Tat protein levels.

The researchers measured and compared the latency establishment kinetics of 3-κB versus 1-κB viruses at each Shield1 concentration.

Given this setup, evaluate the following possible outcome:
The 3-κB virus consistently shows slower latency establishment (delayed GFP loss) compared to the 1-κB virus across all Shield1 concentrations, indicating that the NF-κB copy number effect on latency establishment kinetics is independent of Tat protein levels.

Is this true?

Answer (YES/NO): NO